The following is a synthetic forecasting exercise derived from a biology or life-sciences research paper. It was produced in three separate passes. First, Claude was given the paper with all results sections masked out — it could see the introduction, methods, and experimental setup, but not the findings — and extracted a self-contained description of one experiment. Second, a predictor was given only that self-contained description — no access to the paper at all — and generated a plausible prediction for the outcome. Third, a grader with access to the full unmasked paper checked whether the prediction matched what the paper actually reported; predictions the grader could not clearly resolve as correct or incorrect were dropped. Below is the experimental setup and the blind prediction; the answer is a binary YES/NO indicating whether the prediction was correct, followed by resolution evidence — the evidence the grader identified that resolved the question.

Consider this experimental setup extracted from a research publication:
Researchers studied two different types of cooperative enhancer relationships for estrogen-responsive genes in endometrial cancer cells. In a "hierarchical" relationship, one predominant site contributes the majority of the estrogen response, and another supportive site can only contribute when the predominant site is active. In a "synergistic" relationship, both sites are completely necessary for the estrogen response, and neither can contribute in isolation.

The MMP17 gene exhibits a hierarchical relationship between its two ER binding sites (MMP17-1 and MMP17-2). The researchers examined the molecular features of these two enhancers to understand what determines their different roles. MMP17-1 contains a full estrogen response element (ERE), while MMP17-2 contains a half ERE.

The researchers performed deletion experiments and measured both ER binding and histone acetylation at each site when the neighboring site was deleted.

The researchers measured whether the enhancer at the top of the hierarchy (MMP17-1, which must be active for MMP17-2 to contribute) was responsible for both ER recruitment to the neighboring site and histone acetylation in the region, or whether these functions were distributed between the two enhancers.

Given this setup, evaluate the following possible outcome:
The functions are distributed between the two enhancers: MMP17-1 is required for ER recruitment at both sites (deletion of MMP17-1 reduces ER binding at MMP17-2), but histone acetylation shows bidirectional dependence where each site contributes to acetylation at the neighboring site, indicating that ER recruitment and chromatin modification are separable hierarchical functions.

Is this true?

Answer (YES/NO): NO